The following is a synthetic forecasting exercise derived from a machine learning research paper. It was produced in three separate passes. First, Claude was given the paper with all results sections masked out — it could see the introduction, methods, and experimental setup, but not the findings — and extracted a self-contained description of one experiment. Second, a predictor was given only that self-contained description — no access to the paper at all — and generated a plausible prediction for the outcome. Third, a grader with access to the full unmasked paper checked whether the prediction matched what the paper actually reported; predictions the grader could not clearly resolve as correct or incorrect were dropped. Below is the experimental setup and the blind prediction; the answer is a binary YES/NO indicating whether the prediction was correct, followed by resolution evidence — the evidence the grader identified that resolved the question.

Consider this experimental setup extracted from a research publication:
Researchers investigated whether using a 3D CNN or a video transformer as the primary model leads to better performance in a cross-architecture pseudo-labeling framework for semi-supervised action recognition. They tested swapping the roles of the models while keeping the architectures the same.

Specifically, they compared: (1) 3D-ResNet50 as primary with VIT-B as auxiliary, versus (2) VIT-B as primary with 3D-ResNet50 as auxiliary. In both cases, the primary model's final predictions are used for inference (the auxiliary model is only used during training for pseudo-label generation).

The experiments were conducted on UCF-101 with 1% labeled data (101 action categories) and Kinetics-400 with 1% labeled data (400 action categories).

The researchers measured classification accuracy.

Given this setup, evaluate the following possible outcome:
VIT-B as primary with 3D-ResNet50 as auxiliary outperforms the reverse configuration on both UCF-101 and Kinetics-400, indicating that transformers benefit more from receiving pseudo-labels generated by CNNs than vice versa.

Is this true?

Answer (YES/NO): NO